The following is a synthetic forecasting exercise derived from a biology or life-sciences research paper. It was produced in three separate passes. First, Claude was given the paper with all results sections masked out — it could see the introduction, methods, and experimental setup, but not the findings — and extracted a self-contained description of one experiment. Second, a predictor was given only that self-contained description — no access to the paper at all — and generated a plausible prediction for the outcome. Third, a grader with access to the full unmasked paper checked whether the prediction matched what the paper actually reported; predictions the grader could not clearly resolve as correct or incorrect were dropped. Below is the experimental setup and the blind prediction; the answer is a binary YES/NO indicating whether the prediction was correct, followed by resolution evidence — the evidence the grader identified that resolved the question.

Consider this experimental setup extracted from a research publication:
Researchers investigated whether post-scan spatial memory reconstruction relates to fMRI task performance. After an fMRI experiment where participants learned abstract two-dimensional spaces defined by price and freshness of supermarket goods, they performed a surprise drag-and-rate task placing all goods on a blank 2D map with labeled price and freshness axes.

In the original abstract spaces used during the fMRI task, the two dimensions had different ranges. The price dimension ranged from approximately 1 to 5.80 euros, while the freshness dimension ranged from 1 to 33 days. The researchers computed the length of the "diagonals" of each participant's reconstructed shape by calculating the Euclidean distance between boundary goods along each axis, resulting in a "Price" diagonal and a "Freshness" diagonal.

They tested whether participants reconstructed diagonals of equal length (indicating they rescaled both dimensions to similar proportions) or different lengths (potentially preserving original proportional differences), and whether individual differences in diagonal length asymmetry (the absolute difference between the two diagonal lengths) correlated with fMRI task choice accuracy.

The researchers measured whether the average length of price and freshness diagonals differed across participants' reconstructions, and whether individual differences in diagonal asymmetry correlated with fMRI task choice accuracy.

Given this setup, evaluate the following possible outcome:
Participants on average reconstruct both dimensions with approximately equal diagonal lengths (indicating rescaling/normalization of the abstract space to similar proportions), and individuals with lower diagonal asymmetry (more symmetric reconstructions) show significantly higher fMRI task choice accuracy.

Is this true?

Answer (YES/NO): NO